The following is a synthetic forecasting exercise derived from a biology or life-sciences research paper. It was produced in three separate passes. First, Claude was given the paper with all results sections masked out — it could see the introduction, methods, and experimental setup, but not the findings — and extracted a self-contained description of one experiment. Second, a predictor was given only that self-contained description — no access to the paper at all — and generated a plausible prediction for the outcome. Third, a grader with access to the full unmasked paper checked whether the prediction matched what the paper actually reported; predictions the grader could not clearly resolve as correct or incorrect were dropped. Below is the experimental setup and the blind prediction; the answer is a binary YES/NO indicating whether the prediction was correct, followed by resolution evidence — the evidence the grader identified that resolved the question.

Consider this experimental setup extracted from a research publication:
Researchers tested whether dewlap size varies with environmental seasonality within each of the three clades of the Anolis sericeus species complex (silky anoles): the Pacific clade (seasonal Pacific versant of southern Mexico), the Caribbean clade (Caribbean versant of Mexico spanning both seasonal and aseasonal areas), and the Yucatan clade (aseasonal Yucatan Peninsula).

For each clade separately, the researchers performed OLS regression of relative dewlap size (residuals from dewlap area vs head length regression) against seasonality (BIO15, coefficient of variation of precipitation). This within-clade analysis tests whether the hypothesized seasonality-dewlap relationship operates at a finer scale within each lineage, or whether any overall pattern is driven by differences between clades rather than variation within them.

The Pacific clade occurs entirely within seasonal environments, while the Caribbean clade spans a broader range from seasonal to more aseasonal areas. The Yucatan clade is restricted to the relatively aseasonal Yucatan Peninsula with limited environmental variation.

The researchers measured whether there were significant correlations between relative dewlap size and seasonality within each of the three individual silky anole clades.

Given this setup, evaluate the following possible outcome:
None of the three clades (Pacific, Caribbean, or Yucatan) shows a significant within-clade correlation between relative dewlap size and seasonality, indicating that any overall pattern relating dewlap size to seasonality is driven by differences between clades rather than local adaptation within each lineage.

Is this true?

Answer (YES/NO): YES